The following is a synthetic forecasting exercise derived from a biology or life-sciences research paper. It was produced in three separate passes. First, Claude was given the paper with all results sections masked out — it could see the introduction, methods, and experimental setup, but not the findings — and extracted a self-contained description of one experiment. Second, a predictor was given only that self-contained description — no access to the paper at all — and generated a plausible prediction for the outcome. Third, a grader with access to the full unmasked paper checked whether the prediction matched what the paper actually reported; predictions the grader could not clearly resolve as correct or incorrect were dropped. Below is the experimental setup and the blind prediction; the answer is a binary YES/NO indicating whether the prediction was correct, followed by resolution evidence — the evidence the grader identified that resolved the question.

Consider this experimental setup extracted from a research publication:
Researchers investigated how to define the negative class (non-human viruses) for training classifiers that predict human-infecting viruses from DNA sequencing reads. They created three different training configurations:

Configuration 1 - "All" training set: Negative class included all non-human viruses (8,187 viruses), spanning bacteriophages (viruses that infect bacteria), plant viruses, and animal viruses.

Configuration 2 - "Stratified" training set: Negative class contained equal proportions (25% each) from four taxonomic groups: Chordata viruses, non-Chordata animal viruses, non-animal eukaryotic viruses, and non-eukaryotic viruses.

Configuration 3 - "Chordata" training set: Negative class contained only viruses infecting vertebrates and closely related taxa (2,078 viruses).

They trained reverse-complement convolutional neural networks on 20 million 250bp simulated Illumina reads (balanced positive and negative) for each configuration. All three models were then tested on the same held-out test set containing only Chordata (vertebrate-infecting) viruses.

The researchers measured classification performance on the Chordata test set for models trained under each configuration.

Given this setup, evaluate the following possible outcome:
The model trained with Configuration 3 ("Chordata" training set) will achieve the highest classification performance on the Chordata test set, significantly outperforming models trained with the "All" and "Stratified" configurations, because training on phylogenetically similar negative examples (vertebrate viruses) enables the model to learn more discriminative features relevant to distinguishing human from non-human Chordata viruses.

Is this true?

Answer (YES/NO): NO